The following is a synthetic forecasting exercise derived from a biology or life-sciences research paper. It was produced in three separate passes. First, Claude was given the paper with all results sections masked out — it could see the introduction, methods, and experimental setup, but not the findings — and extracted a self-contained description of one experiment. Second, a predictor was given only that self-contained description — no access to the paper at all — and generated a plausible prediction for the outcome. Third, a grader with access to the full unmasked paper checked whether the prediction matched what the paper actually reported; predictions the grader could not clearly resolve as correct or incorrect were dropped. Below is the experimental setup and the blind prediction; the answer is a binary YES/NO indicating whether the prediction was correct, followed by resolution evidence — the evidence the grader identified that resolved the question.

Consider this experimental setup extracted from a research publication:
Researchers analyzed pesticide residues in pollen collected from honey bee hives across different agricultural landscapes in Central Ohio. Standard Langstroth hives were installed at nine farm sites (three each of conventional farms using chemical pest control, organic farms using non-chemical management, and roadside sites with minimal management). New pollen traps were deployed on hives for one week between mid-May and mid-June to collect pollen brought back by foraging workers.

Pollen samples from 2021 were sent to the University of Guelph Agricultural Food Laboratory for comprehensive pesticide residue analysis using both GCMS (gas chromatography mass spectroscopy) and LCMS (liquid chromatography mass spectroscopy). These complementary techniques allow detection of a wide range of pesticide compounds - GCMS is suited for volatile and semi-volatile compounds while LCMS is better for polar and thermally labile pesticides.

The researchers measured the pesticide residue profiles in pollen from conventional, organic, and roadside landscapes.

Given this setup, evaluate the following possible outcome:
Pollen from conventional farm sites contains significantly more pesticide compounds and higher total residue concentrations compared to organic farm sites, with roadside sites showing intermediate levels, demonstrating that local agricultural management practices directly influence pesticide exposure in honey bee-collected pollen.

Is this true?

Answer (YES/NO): NO